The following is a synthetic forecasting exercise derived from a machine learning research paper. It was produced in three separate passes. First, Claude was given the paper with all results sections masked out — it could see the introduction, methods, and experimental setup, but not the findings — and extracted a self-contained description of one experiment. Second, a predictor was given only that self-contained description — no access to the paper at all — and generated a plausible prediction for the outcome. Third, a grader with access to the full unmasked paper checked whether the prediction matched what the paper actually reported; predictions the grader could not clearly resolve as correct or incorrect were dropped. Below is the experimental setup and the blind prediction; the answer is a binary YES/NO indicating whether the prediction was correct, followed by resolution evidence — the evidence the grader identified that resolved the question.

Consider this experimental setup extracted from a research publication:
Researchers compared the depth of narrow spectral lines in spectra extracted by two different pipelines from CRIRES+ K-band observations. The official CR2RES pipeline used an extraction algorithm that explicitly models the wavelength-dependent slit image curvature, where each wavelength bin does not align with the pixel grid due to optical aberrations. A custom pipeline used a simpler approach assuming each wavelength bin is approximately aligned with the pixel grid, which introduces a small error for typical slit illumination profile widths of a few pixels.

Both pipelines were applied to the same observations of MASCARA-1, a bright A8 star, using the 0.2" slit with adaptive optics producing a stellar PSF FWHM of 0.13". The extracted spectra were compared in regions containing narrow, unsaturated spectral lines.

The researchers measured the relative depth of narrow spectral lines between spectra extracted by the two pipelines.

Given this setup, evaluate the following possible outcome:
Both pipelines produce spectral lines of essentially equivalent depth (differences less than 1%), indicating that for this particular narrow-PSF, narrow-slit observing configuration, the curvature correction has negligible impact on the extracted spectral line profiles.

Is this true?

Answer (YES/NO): NO